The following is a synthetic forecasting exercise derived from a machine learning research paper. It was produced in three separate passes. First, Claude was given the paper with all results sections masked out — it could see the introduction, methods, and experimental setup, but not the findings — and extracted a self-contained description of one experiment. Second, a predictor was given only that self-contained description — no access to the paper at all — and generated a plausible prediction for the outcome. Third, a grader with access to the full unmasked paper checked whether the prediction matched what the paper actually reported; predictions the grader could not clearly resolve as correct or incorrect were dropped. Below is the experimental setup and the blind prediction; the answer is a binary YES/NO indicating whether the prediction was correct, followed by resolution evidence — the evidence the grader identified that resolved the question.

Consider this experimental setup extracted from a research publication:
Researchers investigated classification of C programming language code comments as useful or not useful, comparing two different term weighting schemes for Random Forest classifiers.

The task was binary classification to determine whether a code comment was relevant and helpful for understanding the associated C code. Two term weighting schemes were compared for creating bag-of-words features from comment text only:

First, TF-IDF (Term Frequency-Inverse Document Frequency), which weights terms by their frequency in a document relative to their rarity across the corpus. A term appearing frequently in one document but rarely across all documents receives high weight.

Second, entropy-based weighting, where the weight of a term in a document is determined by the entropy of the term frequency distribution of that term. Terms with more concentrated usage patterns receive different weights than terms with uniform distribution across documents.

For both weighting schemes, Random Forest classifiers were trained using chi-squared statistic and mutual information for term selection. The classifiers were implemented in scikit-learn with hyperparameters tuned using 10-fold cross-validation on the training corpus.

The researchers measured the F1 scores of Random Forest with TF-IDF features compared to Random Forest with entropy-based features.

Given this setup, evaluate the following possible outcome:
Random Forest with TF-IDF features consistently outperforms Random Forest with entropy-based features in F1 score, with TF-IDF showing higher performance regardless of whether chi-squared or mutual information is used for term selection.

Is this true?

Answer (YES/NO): NO